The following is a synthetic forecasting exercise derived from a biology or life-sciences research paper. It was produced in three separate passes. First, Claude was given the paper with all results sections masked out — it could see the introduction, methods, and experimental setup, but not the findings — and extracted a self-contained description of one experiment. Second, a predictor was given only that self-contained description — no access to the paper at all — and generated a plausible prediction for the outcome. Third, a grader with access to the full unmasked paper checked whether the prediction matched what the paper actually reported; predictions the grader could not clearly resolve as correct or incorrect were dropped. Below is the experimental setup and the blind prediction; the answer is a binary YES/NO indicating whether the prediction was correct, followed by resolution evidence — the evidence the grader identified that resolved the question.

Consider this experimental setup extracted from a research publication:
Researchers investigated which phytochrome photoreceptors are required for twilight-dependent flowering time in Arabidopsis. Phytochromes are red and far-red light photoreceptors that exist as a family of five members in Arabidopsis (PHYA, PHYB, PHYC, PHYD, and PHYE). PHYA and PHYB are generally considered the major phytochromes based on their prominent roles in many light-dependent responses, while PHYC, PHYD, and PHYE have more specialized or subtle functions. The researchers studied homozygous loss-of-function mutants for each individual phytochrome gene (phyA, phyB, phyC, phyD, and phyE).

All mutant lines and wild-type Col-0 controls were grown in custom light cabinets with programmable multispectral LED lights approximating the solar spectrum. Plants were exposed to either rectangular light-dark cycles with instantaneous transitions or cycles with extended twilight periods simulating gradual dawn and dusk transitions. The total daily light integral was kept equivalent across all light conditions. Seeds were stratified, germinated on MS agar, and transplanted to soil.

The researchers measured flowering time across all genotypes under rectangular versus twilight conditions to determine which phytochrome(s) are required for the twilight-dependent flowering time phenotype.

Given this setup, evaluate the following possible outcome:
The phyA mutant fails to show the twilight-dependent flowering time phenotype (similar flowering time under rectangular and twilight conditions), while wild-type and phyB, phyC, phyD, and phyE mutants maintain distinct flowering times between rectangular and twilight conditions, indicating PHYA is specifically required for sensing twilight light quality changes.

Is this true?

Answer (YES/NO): NO